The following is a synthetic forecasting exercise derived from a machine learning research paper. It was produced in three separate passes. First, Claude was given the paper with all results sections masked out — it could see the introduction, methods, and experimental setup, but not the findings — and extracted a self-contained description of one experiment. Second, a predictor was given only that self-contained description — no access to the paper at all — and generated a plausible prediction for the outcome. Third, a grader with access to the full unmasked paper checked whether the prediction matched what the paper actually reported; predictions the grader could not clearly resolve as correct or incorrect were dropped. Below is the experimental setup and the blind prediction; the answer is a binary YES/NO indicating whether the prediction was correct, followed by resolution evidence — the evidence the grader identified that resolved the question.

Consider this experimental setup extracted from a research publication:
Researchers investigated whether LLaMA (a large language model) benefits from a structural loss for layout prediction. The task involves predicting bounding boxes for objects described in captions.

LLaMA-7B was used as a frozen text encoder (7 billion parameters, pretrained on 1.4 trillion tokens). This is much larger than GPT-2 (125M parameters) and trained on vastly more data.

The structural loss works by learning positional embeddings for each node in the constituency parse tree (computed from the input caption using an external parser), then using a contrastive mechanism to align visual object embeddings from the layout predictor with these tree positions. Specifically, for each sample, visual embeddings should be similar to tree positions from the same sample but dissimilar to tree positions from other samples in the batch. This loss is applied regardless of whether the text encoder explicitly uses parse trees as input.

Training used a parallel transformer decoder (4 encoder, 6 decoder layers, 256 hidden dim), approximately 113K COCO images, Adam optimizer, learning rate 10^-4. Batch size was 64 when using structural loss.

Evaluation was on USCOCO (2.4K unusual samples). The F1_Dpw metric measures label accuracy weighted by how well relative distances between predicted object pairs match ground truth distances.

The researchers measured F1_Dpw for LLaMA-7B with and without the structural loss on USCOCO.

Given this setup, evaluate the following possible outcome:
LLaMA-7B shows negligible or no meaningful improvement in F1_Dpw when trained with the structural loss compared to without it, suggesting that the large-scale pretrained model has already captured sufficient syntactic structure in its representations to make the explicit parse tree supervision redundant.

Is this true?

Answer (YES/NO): NO